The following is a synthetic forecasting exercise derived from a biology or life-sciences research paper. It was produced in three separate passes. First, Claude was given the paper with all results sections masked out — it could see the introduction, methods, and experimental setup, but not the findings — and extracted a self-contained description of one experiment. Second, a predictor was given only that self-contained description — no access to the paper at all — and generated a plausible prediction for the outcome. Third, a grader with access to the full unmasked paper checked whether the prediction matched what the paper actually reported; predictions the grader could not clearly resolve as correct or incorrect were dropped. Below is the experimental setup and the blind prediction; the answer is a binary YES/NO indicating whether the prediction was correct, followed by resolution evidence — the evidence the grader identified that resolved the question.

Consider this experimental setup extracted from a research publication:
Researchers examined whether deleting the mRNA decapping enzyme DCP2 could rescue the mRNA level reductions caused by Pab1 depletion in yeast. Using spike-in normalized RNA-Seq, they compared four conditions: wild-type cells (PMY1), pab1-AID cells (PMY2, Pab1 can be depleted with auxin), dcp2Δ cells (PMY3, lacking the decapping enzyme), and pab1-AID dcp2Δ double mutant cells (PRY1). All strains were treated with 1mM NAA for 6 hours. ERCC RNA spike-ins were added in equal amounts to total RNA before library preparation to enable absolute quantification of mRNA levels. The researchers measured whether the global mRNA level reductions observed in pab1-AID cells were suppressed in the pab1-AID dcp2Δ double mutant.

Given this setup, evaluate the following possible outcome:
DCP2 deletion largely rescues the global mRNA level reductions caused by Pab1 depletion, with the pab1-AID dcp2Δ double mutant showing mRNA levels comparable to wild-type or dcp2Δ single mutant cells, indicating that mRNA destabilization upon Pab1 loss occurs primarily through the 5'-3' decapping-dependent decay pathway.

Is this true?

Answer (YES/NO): YES